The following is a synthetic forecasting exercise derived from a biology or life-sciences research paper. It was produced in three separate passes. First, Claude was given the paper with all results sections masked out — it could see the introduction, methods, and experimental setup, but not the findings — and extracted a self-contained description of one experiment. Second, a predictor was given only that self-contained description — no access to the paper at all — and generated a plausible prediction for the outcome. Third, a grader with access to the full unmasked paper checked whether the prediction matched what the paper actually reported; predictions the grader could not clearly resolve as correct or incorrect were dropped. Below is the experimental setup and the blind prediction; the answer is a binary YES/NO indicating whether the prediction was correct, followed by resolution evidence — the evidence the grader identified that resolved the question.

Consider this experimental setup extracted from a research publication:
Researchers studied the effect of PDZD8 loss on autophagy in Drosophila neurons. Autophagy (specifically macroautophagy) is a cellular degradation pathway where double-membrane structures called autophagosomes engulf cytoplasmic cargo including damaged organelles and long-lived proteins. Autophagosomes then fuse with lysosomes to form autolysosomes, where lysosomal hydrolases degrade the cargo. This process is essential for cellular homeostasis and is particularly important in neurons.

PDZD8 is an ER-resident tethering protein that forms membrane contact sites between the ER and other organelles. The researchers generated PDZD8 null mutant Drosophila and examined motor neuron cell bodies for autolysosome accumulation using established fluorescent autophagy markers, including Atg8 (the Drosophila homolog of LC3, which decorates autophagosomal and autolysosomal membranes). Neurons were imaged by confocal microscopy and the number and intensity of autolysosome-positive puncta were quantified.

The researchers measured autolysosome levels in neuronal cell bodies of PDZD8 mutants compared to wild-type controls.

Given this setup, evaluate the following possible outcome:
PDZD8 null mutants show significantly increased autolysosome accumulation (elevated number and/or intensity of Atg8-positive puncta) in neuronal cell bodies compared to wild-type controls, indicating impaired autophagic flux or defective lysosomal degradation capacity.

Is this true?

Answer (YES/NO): YES